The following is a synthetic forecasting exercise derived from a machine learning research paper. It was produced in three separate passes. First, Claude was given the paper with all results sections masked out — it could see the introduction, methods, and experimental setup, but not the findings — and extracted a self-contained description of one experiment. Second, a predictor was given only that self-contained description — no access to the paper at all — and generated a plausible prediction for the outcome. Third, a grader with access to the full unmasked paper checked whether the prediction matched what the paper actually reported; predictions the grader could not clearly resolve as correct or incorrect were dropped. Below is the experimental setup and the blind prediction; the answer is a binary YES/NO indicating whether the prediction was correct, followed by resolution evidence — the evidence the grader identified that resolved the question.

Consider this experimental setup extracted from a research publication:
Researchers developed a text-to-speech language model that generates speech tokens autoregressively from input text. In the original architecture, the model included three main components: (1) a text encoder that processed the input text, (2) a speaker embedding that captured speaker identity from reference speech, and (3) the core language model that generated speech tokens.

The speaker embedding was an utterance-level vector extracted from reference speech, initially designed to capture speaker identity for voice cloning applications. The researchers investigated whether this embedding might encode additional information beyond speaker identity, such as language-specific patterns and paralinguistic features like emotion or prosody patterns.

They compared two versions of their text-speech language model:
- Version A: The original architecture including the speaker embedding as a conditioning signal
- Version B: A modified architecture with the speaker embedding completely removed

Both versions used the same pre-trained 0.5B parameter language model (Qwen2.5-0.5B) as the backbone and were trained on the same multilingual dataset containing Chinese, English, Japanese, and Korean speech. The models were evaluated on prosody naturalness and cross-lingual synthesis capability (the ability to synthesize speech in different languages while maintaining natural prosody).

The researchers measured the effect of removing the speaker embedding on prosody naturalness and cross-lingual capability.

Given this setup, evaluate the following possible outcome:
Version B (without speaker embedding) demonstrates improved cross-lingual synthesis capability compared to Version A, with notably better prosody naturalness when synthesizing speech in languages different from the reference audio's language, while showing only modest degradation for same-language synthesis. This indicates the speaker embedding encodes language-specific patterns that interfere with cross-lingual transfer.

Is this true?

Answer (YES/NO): NO